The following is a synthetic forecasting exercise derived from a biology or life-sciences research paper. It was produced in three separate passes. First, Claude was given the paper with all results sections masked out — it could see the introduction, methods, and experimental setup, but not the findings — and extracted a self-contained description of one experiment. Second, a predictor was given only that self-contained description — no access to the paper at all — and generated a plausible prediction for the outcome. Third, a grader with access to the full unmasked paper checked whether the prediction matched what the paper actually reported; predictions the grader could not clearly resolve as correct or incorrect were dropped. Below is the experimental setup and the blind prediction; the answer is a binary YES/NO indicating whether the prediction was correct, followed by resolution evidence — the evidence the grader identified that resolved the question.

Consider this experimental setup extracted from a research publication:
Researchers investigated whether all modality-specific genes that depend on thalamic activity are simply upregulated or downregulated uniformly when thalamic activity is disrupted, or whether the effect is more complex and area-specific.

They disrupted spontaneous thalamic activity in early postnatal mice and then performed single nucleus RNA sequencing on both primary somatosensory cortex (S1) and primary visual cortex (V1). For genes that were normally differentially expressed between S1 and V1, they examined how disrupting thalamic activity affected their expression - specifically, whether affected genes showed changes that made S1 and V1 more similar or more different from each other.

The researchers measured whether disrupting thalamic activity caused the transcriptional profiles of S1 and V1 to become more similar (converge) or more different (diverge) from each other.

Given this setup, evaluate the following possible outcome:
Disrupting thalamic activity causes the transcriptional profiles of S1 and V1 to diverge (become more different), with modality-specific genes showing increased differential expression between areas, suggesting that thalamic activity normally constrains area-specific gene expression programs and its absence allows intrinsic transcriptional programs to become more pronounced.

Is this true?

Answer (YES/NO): NO